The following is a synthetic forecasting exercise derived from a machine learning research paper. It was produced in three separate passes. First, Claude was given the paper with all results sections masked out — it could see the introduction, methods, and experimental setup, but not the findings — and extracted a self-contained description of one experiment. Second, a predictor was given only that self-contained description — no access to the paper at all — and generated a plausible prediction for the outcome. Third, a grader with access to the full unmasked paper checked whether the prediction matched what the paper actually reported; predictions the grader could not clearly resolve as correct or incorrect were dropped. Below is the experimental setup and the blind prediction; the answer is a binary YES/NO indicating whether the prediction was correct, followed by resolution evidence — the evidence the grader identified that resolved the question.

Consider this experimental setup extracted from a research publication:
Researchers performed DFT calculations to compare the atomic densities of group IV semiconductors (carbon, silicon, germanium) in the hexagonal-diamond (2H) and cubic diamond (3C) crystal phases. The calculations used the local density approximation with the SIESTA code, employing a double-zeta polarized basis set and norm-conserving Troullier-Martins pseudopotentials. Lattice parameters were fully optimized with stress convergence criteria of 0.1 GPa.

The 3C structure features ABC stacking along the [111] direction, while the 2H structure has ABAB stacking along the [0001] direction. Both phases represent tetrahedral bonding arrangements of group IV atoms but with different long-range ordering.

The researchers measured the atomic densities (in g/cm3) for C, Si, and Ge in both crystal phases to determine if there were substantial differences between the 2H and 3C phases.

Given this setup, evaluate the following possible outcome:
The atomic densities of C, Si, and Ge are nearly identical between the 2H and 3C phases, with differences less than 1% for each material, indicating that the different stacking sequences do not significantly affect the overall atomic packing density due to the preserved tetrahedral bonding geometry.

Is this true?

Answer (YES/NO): YES